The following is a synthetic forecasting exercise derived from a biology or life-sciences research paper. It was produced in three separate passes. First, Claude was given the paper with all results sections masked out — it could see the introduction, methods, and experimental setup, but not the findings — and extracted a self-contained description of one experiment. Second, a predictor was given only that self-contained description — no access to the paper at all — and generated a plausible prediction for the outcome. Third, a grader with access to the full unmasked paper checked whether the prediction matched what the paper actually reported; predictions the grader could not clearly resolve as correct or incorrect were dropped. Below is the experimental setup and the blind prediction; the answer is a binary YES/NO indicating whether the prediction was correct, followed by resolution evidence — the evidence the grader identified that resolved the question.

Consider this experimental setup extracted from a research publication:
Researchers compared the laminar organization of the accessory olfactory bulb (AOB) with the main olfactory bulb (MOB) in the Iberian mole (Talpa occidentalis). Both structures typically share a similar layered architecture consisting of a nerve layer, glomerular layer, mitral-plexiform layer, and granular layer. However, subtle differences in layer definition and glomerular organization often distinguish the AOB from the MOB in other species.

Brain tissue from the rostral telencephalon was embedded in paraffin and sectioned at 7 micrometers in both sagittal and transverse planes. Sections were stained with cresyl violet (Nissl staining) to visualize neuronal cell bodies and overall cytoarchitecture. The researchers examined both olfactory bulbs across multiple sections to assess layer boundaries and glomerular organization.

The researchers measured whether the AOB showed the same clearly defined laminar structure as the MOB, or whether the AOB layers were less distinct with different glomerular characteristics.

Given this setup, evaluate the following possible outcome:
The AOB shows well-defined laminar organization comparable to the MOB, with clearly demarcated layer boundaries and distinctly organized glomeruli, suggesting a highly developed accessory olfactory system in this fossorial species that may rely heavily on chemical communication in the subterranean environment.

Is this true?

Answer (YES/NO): YES